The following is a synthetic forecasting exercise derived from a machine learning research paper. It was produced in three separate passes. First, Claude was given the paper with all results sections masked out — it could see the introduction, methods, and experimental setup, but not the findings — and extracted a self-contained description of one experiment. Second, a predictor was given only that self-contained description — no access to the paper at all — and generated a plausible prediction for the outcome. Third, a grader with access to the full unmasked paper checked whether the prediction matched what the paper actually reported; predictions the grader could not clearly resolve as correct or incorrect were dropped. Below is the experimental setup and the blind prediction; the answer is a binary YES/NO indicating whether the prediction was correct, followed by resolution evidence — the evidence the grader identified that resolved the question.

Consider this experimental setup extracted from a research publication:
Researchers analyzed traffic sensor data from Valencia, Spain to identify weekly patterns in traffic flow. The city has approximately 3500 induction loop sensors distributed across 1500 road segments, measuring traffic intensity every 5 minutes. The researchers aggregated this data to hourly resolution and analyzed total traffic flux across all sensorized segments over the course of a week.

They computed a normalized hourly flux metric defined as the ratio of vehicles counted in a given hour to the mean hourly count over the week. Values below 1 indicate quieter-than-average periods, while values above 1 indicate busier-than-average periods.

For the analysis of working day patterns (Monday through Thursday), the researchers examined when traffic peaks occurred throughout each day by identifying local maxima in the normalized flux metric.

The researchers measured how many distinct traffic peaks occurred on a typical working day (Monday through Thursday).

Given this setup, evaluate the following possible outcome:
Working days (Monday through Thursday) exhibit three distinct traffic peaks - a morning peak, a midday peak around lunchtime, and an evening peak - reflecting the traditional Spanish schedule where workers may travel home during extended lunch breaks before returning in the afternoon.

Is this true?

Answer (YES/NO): YES